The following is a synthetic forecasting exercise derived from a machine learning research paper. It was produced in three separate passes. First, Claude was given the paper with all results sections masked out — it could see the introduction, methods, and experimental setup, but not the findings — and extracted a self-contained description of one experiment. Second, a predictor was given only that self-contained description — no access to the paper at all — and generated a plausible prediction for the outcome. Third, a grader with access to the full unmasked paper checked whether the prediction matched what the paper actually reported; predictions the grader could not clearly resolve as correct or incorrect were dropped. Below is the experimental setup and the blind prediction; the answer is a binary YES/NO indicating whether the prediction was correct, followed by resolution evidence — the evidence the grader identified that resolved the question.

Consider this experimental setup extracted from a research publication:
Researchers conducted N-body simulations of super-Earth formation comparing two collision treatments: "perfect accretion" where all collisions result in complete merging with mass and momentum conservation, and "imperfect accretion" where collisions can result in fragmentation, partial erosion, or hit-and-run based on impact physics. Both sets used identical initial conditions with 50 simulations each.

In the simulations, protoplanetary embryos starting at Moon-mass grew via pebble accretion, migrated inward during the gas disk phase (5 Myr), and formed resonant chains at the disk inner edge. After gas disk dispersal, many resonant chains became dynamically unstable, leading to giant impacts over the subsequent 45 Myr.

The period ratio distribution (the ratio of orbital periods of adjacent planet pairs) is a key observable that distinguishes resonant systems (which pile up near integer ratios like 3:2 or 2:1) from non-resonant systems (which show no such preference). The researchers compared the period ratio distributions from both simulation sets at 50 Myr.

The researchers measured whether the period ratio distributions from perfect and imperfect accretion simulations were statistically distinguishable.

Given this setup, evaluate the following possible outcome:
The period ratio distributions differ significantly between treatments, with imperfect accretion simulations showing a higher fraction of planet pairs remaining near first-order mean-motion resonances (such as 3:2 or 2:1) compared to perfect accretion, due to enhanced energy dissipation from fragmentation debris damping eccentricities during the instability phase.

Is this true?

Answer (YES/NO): NO